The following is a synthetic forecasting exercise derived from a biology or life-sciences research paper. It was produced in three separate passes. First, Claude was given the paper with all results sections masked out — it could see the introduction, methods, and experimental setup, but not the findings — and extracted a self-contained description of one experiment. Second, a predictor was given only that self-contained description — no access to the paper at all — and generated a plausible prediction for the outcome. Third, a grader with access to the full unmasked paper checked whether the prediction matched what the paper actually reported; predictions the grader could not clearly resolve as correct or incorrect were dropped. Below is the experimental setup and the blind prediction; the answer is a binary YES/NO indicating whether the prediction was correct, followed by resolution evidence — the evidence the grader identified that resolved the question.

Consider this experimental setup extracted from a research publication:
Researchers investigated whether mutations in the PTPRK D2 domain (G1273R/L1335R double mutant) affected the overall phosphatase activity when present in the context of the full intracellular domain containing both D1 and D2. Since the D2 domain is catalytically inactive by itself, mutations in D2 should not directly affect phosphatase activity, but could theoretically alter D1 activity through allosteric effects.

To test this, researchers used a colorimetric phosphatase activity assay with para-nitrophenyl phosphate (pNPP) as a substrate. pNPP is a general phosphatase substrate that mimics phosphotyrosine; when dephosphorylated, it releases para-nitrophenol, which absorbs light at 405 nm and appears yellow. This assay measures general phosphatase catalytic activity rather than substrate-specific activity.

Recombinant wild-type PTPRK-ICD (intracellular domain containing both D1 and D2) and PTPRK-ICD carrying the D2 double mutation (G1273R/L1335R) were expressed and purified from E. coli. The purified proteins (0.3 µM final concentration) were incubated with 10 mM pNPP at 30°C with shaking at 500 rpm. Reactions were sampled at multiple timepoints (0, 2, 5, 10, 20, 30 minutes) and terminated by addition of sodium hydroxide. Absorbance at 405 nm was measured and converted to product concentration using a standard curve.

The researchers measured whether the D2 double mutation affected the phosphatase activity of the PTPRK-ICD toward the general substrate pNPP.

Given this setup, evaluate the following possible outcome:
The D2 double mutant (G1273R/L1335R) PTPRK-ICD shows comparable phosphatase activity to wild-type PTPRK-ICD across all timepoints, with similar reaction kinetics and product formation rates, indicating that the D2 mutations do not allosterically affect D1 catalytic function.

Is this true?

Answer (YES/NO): YES